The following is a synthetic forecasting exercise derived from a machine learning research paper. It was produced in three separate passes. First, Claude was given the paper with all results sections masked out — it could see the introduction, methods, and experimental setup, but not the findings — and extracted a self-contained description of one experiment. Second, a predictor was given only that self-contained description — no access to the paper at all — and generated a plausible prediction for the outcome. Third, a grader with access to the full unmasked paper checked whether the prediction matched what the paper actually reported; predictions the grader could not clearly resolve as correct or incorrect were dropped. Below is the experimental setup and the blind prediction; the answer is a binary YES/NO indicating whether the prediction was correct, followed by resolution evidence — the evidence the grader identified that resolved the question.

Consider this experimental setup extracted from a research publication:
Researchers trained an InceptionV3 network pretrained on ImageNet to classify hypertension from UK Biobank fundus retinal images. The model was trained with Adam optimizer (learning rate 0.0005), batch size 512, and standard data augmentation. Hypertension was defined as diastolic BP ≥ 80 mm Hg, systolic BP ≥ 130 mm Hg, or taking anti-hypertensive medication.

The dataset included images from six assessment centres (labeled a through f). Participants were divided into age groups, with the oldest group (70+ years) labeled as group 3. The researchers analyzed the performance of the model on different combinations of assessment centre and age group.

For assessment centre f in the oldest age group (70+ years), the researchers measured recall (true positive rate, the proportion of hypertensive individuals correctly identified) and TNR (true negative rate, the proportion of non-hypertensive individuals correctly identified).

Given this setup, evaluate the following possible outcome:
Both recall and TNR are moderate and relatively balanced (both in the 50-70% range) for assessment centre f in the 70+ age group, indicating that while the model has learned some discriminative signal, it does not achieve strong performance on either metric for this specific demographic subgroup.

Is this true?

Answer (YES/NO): NO